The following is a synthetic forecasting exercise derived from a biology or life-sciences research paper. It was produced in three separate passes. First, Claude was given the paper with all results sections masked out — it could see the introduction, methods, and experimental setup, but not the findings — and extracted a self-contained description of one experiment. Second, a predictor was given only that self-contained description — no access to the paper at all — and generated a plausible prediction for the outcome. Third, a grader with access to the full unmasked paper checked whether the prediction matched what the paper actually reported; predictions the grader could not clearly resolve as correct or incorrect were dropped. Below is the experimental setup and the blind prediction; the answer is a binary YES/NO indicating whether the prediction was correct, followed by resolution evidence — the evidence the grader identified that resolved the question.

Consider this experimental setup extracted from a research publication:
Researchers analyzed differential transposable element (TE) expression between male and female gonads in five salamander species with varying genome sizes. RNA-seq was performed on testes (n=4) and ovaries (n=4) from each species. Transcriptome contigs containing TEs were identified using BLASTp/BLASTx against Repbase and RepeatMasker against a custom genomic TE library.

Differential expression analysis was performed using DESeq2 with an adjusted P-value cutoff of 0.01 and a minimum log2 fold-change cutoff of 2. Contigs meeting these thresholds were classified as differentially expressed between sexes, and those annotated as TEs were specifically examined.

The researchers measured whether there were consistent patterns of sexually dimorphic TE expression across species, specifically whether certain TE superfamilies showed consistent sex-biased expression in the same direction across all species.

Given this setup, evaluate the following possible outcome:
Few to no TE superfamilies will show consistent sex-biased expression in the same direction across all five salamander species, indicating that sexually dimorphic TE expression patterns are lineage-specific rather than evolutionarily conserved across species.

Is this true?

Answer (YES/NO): NO